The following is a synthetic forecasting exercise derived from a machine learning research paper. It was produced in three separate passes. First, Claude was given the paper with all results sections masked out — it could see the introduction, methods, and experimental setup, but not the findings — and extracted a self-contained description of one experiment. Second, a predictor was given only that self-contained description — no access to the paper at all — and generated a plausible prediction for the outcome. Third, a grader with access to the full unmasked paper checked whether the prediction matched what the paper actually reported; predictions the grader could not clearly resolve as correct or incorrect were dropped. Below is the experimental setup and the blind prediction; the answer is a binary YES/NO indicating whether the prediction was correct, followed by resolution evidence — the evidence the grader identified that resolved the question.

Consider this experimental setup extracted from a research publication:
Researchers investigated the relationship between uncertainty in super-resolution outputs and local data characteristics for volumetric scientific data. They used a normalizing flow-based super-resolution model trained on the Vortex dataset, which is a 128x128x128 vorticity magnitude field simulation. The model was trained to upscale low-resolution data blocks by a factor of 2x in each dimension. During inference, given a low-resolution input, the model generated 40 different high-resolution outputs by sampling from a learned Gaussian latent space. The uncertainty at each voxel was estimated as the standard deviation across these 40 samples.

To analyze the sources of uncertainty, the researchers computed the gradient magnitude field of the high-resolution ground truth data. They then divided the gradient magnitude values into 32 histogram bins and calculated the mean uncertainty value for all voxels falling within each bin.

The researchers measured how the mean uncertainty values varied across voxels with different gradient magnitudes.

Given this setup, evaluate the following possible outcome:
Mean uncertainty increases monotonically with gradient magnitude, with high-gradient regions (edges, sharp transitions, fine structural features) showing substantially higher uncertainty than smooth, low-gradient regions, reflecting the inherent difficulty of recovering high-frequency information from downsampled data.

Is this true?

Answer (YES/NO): YES